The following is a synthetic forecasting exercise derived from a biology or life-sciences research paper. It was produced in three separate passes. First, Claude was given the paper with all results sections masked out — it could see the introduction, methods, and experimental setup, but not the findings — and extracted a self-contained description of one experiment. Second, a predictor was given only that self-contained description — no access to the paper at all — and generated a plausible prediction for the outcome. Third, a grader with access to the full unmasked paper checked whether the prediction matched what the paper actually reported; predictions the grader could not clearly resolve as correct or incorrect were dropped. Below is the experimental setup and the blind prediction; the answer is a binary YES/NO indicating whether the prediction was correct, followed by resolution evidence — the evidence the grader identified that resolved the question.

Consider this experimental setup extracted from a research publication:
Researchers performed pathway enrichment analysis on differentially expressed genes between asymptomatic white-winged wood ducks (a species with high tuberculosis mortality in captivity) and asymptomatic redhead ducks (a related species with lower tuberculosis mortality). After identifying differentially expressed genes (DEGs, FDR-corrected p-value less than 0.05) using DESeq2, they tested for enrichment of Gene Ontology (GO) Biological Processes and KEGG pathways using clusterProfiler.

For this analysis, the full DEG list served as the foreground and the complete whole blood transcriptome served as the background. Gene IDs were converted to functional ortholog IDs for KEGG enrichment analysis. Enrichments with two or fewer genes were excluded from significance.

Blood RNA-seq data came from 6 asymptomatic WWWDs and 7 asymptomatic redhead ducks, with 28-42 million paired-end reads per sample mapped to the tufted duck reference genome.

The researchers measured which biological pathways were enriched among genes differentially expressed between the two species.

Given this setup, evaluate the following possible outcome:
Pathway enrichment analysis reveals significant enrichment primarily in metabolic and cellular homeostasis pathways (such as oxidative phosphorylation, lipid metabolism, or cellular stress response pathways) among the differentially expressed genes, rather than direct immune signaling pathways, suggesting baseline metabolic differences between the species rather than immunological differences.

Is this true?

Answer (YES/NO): NO